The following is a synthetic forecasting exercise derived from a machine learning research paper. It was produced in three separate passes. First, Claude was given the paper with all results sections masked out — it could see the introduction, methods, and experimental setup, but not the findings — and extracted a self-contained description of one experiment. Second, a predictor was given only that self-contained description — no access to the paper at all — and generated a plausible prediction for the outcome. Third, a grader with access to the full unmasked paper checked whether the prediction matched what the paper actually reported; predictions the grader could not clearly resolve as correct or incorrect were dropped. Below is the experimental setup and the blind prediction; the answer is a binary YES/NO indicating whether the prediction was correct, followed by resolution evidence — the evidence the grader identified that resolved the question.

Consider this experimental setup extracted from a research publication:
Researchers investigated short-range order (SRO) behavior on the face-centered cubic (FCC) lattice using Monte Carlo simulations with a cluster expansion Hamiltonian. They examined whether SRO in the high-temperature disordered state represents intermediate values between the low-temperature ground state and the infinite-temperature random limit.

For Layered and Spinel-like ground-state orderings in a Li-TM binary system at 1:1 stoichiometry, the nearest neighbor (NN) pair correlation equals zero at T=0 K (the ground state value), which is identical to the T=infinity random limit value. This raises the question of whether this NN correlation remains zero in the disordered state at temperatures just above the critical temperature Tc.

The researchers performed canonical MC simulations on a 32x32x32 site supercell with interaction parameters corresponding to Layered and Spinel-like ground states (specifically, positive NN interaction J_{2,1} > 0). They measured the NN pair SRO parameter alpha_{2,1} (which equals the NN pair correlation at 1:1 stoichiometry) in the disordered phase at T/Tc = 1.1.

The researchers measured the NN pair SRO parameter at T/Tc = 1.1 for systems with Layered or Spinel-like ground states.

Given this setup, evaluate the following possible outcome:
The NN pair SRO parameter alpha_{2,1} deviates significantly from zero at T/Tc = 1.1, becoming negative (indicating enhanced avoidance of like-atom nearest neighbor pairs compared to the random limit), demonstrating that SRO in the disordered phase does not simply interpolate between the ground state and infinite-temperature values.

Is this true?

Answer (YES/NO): YES